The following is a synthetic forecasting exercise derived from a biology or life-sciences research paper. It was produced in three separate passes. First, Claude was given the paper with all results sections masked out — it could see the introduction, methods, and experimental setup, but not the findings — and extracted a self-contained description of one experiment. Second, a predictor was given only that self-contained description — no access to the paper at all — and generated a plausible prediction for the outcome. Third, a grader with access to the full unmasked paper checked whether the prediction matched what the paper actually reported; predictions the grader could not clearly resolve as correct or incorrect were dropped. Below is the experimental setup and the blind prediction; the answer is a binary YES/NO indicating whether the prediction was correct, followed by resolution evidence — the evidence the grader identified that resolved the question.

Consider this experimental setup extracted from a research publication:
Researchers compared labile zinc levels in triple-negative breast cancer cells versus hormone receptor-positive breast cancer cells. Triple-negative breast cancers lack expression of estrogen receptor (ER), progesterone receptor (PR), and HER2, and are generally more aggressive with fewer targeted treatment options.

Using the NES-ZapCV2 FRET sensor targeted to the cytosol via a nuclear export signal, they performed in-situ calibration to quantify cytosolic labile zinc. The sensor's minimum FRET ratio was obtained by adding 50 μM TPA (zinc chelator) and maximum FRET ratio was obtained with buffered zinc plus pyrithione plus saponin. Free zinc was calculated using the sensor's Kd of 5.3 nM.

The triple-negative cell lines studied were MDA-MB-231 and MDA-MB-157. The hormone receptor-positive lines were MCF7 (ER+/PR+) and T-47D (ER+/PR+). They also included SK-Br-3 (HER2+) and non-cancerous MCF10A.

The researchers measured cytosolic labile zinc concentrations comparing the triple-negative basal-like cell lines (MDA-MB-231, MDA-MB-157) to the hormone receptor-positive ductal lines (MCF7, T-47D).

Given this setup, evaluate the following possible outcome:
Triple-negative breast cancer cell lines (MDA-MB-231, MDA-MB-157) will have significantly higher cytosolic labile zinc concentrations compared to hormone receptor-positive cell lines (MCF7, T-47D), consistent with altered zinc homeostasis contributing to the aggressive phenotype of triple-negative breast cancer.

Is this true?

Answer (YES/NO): YES